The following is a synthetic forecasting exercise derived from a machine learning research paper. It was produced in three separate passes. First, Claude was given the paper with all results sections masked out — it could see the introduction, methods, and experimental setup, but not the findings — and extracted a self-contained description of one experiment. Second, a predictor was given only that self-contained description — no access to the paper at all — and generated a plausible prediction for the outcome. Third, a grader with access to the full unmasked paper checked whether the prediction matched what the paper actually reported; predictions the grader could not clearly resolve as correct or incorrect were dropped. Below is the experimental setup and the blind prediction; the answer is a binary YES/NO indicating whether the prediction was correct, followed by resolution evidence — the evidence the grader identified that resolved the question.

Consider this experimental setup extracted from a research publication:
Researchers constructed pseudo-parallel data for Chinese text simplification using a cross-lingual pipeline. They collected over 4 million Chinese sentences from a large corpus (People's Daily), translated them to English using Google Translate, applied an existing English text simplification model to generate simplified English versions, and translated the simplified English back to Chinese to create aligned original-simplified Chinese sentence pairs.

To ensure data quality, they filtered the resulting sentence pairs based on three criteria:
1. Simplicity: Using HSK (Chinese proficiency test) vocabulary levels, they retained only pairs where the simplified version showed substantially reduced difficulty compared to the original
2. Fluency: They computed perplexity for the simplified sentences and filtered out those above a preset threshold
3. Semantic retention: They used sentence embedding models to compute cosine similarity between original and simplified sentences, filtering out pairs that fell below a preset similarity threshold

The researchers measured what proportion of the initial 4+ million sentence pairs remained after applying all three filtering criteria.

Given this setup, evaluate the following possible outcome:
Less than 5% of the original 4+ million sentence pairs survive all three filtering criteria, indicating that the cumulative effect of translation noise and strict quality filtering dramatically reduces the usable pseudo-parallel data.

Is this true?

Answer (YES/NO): NO